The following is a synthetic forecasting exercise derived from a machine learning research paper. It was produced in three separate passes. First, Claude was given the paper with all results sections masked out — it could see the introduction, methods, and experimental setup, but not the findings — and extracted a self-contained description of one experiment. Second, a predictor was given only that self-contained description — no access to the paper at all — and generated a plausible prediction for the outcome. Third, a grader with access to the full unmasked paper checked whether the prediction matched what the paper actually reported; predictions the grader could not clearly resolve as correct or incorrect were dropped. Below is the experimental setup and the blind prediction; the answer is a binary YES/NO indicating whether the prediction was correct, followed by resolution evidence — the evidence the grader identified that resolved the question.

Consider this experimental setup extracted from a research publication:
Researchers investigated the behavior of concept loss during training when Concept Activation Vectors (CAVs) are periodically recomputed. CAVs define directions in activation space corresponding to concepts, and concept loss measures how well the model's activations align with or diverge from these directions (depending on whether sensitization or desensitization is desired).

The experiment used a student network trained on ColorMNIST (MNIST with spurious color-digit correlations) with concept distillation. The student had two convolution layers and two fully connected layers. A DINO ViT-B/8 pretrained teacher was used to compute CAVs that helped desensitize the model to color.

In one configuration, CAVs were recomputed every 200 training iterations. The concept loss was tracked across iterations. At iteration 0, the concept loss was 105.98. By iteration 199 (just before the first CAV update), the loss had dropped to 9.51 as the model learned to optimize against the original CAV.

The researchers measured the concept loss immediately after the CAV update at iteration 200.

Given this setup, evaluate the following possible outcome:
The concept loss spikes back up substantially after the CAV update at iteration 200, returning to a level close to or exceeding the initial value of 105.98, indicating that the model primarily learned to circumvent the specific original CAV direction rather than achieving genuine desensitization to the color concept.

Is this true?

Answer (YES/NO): NO